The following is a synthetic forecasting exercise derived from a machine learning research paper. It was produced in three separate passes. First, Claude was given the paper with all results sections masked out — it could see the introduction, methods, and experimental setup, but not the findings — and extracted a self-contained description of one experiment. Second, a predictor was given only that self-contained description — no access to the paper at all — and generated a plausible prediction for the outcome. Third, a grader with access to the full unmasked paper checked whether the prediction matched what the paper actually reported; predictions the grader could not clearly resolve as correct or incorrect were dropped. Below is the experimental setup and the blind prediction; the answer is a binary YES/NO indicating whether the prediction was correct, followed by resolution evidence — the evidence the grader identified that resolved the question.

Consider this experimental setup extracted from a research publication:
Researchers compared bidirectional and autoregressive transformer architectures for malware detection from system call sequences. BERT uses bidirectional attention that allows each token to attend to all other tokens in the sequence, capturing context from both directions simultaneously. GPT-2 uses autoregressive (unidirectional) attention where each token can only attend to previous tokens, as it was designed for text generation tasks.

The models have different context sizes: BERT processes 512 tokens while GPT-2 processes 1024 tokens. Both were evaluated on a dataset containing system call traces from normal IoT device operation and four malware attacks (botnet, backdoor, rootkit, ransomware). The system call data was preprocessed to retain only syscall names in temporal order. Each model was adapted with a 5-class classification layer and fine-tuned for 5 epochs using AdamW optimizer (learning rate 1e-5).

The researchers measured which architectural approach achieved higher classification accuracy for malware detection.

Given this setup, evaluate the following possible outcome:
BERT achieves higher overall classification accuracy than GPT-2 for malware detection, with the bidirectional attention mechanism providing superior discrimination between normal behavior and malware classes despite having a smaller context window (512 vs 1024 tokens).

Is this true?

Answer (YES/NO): NO